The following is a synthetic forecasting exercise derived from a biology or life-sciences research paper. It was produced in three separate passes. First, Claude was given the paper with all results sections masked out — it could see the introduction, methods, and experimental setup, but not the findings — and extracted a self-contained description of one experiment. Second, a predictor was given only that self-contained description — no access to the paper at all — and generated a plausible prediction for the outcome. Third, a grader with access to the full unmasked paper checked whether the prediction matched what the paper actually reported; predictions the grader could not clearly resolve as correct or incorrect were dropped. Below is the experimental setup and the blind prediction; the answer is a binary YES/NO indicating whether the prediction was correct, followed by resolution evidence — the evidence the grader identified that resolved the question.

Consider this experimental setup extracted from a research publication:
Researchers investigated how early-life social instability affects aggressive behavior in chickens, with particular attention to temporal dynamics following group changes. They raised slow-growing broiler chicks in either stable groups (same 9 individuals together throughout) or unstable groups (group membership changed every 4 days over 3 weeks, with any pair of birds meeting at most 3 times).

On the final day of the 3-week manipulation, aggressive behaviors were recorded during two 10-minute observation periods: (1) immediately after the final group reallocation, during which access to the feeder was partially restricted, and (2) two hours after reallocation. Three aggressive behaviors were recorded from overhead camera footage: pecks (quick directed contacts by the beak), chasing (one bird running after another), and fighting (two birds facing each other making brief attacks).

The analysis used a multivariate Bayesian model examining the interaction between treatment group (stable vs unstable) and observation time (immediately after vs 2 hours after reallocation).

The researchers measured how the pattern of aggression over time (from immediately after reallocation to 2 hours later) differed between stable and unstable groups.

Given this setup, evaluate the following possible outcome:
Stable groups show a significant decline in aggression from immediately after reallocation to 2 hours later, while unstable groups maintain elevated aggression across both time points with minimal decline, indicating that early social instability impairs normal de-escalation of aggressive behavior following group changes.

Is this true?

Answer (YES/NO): NO